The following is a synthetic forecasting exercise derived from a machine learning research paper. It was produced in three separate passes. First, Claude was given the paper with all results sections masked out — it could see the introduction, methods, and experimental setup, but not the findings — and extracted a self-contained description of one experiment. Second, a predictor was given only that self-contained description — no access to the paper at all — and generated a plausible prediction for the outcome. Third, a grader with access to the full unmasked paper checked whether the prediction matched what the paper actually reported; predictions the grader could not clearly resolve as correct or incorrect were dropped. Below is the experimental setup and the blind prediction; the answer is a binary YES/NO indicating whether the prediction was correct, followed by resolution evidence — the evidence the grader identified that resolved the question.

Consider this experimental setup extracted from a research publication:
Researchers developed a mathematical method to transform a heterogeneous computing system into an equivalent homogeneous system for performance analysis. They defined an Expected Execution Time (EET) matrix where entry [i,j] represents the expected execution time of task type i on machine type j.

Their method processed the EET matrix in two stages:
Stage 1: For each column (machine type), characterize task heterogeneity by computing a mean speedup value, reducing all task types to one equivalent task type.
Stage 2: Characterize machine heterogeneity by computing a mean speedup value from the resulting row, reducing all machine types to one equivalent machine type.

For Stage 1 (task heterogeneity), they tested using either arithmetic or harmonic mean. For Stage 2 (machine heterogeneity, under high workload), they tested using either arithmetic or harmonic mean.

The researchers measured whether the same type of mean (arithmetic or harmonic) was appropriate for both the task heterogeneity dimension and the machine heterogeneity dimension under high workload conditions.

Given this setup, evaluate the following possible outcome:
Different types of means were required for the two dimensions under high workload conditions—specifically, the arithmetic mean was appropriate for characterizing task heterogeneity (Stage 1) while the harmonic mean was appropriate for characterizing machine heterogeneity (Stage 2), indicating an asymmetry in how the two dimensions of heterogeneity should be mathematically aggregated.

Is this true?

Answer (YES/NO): NO